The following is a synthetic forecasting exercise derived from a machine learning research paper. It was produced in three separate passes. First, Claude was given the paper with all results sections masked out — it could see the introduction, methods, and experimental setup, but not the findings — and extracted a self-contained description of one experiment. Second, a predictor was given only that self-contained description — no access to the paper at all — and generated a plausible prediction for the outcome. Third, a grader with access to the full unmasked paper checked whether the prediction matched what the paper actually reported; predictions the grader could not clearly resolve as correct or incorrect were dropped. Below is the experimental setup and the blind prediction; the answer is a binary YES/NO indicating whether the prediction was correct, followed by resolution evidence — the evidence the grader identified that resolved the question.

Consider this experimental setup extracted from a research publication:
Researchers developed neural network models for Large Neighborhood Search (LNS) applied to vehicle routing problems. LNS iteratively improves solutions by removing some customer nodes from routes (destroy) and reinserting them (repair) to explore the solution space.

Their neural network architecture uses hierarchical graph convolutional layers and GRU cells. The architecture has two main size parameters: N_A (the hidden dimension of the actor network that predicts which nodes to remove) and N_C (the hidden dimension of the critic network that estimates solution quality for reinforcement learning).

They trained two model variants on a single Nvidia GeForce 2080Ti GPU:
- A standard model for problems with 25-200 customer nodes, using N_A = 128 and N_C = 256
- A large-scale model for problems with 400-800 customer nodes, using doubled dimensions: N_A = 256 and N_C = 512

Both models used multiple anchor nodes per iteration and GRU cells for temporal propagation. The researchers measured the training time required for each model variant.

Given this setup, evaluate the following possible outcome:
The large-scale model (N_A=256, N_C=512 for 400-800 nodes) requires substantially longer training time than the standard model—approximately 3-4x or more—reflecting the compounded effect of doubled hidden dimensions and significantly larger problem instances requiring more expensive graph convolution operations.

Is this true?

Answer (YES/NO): NO